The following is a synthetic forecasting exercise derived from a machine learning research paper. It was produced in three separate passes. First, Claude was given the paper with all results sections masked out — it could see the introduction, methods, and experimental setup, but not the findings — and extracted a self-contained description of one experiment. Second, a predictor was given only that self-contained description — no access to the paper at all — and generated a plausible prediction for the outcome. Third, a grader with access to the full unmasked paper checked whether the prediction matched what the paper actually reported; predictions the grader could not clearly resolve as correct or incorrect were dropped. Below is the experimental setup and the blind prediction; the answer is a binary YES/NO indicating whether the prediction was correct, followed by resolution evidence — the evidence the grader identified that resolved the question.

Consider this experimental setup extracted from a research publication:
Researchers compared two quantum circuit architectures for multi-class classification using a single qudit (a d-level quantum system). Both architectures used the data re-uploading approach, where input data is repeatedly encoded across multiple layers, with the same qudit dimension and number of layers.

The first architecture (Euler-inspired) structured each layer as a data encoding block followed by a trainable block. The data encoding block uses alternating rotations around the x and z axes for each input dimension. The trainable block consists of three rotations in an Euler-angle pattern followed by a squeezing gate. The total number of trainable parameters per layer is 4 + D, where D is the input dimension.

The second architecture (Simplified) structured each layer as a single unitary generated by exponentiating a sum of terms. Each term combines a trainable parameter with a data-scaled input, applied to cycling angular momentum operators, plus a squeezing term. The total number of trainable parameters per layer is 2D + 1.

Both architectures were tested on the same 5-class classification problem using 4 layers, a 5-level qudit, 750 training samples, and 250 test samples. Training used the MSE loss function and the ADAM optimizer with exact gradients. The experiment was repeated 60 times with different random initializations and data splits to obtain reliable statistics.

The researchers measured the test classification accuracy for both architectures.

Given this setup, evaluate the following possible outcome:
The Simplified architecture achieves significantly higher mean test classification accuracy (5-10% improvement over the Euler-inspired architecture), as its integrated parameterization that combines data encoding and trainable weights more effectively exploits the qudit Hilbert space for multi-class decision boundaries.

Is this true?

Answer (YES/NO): NO